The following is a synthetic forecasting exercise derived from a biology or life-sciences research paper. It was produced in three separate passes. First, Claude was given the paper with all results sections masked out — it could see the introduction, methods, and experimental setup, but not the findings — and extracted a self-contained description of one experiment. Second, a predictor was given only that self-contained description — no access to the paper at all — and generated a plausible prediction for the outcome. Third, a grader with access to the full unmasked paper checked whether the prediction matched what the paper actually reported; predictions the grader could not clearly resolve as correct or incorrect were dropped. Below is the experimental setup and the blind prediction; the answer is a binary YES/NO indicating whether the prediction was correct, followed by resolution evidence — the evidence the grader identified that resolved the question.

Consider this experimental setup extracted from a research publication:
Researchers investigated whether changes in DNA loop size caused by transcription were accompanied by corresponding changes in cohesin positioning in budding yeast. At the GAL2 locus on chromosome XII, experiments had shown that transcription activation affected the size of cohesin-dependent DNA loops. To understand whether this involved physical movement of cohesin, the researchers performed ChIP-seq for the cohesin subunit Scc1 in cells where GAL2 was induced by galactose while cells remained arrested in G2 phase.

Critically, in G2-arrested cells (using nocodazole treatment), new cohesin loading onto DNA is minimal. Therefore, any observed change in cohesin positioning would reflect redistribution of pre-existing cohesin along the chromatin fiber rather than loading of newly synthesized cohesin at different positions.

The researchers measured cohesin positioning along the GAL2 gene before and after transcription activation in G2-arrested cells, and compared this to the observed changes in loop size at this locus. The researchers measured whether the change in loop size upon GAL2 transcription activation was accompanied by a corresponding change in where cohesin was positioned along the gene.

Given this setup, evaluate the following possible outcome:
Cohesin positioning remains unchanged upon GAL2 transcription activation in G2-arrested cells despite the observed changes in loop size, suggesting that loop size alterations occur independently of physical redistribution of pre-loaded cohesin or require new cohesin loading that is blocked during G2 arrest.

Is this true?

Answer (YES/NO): NO